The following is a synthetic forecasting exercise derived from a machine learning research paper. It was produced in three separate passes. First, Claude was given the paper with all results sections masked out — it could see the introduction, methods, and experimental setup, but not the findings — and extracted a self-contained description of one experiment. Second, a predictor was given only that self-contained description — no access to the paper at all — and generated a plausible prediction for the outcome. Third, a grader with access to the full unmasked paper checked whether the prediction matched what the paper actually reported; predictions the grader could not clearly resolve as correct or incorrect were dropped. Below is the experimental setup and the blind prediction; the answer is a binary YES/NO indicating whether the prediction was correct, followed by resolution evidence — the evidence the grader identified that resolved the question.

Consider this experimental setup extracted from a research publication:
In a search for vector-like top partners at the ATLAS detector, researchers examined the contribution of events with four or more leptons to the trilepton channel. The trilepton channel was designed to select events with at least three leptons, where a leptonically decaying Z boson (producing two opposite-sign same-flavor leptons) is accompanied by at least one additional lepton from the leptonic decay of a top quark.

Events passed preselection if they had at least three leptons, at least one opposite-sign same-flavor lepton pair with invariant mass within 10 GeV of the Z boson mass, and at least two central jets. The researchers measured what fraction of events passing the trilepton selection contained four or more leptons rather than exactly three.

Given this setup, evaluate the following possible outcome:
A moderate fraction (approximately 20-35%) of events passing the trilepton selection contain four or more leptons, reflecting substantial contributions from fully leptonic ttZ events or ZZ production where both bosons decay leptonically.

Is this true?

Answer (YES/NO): NO